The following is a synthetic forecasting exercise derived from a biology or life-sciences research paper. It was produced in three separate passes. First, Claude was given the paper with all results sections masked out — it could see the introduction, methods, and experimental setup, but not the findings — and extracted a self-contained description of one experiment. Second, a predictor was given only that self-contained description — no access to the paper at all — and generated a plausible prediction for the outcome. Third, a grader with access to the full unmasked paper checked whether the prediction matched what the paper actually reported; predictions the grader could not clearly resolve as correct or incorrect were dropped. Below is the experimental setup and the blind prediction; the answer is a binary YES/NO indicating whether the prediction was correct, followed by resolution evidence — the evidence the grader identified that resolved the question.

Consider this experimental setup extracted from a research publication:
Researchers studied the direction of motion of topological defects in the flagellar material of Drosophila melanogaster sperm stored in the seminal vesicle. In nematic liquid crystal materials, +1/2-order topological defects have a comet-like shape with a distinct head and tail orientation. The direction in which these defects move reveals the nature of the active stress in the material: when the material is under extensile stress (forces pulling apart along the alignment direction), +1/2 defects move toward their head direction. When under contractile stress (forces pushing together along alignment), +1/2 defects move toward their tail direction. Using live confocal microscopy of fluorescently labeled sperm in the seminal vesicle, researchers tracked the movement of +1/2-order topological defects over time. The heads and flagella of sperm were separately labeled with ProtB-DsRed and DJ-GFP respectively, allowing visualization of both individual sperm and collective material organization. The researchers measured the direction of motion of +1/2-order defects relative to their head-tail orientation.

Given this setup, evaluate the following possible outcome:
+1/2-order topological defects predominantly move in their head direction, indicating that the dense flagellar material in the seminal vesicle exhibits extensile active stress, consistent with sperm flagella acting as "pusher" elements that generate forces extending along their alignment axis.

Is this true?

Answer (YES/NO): YES